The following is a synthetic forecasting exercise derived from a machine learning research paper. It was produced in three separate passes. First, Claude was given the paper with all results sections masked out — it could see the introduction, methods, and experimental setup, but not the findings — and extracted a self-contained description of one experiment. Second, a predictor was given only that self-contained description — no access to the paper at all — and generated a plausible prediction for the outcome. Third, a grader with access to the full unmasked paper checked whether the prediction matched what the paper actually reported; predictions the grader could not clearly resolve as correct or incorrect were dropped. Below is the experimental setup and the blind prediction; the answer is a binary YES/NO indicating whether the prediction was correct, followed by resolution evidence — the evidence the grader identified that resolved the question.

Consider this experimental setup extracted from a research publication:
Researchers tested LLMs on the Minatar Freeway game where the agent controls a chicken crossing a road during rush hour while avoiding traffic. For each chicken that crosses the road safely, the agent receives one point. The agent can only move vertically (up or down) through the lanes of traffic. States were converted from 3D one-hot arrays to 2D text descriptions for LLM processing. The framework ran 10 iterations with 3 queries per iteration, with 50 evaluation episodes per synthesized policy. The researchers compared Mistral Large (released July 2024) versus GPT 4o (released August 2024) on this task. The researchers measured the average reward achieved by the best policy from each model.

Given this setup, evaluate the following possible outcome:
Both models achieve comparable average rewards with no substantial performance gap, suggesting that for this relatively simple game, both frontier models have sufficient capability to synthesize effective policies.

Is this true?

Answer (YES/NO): NO